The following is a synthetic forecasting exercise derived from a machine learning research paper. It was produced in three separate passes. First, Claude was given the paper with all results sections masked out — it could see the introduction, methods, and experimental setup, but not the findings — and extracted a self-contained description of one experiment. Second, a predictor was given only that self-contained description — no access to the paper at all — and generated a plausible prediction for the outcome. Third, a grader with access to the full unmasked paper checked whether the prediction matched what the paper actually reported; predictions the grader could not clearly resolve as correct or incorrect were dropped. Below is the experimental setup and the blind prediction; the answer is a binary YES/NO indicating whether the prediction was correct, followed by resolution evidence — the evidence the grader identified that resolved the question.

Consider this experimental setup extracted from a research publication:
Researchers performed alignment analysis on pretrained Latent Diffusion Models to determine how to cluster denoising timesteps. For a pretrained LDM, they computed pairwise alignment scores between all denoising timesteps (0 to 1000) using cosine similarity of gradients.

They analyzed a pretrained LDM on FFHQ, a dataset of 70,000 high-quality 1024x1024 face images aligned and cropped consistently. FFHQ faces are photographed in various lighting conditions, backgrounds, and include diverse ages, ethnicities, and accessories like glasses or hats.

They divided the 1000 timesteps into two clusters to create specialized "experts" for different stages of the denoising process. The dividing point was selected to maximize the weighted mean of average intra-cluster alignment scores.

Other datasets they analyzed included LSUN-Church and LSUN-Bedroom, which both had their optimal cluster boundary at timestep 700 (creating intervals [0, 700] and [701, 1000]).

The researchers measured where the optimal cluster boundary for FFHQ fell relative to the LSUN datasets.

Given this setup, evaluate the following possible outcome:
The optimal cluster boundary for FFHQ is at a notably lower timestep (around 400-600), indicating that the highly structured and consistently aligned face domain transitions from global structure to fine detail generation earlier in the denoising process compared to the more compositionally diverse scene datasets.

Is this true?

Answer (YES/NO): YES